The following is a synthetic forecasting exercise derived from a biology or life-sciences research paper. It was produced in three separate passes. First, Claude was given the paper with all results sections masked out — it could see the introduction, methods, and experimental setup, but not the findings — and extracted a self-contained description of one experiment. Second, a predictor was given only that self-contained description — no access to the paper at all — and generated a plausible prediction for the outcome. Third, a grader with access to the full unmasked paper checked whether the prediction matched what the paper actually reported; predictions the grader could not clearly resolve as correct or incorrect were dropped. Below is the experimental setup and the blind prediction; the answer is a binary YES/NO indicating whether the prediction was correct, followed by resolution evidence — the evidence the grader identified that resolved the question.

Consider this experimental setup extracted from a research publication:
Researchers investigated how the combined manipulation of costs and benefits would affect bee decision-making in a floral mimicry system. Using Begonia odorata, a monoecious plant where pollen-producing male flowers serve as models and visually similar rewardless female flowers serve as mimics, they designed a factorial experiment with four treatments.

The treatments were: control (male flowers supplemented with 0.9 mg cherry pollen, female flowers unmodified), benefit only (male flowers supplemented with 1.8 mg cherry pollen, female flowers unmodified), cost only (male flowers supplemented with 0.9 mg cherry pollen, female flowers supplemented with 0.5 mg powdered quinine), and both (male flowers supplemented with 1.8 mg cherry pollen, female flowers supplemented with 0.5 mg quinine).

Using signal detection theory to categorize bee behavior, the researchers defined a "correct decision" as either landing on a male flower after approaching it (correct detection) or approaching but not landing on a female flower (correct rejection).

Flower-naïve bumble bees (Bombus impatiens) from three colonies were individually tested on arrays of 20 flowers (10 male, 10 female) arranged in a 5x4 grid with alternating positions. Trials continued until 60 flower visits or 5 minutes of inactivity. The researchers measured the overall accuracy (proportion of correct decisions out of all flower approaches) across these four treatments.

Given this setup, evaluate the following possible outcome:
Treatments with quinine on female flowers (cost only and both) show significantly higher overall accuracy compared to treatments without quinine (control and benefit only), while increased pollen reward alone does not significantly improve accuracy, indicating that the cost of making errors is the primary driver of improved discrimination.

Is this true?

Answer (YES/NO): NO